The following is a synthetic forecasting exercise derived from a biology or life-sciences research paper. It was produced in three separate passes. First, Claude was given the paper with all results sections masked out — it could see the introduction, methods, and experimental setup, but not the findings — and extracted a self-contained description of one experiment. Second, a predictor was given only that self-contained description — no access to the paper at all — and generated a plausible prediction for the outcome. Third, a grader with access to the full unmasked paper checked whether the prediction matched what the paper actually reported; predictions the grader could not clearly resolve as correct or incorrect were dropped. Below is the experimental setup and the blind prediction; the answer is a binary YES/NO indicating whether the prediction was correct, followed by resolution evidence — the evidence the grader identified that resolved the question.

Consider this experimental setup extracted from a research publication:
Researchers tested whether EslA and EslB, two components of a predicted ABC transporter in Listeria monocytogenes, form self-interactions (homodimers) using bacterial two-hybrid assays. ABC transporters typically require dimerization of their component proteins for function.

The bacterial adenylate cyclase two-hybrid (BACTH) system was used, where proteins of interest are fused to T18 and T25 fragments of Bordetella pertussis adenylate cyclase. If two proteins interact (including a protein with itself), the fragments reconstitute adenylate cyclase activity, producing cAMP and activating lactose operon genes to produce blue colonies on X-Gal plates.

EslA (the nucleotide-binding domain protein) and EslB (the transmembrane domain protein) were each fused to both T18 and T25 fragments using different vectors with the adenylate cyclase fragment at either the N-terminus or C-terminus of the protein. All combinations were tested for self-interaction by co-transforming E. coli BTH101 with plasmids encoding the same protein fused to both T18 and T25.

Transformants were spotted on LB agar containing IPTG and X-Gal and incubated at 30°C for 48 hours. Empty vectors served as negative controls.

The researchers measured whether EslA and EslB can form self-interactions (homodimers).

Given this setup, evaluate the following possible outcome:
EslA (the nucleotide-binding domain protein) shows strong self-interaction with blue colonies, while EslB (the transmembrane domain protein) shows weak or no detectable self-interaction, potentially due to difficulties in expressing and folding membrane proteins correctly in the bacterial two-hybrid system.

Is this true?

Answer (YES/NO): NO